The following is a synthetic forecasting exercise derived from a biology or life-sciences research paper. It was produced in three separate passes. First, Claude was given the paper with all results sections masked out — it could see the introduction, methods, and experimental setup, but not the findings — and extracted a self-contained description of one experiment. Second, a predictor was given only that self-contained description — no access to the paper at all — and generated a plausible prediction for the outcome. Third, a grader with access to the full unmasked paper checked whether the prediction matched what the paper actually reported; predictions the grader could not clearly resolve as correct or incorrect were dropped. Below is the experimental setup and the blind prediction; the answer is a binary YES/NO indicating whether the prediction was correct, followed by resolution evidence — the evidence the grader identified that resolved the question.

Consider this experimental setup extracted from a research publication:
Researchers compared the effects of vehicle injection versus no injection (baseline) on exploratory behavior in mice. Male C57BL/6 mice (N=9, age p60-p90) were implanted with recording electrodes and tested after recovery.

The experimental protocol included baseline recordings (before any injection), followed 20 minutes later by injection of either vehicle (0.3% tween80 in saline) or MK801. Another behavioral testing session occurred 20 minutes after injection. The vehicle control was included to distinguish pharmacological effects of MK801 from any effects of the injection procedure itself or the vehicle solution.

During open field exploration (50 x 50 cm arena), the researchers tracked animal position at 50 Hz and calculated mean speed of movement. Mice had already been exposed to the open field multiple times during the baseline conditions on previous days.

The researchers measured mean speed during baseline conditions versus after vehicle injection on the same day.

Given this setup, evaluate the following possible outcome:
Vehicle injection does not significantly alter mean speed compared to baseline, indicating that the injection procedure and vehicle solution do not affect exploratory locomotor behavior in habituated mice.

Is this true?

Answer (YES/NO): NO